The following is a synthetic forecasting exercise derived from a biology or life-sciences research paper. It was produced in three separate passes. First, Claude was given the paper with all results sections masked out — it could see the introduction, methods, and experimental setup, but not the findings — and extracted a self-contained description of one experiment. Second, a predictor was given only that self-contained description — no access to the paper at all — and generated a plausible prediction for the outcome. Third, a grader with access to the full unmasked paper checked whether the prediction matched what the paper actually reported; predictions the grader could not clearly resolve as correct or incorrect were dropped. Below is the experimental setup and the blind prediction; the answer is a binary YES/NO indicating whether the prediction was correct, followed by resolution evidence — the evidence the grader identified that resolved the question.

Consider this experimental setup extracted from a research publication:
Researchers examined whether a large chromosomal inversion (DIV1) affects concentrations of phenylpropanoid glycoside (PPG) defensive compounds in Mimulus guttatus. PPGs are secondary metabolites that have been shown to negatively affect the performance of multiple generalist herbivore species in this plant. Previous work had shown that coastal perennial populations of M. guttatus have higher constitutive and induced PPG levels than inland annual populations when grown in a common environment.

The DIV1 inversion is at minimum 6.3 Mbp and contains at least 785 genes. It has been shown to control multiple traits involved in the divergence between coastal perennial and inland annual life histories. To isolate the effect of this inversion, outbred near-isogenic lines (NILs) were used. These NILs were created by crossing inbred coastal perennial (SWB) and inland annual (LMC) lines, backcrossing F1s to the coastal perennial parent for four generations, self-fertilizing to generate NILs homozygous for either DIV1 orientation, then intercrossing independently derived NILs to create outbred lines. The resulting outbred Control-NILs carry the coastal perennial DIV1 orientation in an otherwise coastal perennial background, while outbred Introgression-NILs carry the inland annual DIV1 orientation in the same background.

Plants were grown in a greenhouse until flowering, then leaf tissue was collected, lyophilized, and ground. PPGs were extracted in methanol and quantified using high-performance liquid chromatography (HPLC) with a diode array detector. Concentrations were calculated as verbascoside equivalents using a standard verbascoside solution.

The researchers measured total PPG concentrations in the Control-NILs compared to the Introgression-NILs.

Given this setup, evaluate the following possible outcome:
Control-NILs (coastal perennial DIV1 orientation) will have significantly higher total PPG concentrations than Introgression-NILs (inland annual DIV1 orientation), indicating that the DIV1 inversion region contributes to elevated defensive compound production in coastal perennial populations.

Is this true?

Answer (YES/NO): YES